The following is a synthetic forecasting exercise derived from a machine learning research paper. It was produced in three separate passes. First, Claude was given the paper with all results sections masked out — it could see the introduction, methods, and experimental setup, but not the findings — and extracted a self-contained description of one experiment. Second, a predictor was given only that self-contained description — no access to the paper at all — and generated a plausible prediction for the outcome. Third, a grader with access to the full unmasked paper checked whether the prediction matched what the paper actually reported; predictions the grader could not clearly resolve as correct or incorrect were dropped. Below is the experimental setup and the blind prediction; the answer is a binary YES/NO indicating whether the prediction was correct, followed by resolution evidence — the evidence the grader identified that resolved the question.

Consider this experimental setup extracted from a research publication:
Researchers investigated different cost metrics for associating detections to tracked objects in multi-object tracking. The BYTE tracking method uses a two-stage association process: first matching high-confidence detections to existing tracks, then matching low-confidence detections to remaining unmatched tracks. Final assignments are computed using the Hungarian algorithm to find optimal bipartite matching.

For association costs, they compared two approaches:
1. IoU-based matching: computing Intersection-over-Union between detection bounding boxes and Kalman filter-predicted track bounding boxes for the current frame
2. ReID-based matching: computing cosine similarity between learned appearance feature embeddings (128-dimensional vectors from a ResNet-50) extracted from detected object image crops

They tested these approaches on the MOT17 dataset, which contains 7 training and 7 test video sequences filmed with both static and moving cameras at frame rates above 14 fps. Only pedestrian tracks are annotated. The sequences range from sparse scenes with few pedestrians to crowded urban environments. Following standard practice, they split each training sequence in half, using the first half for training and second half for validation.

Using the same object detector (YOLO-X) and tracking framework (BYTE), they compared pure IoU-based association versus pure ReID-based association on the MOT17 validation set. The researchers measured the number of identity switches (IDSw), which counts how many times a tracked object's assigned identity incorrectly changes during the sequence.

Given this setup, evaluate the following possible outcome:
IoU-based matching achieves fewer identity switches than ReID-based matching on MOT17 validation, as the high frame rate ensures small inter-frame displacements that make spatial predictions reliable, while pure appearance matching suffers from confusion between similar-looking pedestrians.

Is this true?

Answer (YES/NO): NO